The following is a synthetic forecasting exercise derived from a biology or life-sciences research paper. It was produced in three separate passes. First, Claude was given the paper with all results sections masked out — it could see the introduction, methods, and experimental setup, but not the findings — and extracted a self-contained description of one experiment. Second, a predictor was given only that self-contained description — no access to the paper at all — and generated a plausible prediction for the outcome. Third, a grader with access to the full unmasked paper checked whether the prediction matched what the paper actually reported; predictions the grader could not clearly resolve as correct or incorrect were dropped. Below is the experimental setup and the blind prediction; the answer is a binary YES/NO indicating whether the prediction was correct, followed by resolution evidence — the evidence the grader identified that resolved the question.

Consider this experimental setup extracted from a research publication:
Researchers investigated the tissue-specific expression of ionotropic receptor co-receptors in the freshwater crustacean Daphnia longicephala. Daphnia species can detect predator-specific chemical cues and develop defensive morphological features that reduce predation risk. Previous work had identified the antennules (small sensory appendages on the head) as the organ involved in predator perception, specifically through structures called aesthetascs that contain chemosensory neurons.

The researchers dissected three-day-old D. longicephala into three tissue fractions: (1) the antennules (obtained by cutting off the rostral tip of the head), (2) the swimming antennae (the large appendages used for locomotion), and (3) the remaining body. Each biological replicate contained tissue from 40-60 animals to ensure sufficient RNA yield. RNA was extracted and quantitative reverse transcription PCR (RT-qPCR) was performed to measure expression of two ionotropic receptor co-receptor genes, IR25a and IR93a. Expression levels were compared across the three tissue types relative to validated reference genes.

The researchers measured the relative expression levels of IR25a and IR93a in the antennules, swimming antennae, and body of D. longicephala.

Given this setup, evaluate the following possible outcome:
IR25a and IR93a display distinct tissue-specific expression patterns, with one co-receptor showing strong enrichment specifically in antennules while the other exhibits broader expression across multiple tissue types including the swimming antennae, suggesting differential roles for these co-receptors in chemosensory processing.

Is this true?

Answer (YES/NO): NO